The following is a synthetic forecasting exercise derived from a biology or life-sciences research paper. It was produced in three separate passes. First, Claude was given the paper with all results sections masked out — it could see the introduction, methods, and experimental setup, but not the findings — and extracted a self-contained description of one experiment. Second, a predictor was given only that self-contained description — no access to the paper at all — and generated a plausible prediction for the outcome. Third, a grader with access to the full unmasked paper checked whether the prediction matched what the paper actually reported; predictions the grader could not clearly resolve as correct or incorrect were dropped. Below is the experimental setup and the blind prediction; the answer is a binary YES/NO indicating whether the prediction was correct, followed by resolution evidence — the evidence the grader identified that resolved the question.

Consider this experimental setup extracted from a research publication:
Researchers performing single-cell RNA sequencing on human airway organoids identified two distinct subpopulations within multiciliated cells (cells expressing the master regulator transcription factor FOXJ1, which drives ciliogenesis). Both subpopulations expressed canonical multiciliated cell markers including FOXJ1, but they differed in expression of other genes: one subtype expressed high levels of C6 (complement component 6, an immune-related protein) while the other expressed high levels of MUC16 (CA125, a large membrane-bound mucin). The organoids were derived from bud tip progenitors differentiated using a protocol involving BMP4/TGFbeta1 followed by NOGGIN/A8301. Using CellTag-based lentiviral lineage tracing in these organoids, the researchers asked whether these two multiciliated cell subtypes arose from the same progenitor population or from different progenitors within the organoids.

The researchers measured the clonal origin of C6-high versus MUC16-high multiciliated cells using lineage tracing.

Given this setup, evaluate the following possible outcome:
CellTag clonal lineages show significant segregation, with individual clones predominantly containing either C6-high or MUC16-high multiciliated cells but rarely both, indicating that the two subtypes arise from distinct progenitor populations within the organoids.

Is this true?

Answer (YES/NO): YES